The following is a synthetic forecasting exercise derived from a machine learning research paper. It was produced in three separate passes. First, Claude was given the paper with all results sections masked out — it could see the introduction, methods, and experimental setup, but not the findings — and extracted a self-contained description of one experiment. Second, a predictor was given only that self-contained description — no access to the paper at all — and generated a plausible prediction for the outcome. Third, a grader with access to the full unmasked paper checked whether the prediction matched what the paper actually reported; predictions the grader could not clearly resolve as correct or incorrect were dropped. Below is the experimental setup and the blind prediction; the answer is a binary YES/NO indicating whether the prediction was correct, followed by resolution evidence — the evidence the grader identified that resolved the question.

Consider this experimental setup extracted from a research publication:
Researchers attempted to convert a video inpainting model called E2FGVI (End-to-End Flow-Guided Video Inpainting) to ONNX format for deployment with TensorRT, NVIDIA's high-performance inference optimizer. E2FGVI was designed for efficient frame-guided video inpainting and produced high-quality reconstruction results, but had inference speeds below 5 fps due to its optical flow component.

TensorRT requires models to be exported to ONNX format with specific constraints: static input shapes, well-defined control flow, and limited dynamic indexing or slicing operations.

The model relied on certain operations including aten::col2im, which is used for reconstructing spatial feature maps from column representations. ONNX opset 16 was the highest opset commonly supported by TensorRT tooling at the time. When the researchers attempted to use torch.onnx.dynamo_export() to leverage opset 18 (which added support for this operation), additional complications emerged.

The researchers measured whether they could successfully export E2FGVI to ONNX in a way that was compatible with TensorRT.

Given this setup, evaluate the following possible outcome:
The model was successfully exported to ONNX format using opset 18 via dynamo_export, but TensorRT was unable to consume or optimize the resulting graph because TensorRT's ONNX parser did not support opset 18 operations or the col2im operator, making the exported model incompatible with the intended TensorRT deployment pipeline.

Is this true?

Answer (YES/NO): NO